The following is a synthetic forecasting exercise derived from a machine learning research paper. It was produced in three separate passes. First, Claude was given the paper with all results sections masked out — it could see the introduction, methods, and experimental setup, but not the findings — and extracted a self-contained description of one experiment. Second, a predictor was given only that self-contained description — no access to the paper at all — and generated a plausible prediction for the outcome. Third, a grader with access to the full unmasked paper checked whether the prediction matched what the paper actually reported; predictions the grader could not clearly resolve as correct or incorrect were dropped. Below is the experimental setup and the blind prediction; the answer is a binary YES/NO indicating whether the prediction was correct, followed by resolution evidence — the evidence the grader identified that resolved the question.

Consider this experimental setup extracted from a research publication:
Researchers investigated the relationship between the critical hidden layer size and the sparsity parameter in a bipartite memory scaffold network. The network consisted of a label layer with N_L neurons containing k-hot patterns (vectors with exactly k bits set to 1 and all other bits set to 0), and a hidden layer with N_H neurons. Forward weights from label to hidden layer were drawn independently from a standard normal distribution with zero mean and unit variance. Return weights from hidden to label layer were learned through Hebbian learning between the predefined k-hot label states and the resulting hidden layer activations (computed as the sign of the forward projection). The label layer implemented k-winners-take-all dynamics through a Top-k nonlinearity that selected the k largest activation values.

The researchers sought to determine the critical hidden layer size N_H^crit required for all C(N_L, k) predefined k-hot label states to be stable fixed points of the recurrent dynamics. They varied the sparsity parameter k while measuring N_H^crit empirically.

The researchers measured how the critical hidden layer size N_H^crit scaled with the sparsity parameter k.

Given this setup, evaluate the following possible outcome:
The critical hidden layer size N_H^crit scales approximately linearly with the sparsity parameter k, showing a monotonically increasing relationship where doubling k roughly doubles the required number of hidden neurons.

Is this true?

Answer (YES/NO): YES